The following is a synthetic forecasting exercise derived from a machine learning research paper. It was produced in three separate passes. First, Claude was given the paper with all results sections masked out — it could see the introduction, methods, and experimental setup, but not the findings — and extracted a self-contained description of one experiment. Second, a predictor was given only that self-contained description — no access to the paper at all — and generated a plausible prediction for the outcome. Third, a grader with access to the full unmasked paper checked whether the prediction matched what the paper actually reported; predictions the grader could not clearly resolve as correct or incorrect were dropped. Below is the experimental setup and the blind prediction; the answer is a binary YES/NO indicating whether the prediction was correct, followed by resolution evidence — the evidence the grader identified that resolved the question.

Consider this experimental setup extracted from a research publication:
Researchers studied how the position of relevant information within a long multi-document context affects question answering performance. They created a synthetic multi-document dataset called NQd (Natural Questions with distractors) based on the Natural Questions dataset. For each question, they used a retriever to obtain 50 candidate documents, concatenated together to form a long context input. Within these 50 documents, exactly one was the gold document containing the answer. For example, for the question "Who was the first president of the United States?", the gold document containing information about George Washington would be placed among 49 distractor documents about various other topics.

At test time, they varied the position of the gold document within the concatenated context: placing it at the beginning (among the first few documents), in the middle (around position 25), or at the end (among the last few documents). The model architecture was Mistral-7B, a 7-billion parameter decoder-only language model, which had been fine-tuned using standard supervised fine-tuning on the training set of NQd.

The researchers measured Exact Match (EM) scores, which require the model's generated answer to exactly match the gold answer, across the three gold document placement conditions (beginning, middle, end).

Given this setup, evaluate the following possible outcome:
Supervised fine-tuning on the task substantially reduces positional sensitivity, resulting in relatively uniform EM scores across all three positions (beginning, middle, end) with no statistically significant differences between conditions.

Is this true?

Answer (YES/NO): NO